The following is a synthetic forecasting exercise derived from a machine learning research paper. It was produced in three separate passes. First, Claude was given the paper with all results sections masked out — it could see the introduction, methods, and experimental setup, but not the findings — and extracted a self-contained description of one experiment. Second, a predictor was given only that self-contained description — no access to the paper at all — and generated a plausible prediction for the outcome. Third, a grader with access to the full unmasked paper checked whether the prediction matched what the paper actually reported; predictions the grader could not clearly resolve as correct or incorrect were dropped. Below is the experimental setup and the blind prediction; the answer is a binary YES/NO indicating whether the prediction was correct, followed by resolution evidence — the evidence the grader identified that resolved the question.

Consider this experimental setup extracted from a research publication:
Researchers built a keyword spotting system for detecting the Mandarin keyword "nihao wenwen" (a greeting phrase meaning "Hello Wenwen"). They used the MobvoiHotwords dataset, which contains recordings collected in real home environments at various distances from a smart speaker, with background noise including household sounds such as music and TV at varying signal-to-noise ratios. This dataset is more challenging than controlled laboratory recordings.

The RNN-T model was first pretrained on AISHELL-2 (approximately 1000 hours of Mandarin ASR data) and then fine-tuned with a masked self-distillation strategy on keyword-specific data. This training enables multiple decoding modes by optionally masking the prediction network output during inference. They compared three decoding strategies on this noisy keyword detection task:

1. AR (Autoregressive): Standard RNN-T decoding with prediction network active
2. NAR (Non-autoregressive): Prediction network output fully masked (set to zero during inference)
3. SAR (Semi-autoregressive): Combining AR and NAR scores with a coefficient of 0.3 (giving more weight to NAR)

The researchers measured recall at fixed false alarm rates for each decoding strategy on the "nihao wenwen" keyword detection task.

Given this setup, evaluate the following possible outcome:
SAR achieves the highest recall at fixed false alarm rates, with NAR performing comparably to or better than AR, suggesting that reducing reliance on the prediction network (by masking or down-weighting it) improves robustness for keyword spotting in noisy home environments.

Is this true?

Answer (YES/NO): YES